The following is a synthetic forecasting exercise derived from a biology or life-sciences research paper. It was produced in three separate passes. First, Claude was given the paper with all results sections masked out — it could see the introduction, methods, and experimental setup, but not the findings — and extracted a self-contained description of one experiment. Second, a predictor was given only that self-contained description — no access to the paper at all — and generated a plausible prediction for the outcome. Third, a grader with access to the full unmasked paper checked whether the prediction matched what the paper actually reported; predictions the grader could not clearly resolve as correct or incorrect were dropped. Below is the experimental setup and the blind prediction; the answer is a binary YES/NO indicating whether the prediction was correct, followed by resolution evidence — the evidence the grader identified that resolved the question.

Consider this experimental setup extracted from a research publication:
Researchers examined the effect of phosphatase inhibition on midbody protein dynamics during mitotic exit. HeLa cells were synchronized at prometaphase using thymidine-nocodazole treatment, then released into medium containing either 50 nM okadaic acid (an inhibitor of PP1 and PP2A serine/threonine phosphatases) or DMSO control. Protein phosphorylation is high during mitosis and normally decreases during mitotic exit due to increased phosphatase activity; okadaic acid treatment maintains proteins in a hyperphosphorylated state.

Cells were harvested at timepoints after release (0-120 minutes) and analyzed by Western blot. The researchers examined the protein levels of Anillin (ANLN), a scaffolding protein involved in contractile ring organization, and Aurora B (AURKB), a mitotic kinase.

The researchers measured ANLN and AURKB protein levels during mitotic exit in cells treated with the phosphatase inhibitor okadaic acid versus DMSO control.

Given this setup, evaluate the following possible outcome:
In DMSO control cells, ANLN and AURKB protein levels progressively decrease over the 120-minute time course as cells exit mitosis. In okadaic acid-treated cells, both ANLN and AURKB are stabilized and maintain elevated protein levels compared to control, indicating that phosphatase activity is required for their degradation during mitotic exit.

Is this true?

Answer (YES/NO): NO